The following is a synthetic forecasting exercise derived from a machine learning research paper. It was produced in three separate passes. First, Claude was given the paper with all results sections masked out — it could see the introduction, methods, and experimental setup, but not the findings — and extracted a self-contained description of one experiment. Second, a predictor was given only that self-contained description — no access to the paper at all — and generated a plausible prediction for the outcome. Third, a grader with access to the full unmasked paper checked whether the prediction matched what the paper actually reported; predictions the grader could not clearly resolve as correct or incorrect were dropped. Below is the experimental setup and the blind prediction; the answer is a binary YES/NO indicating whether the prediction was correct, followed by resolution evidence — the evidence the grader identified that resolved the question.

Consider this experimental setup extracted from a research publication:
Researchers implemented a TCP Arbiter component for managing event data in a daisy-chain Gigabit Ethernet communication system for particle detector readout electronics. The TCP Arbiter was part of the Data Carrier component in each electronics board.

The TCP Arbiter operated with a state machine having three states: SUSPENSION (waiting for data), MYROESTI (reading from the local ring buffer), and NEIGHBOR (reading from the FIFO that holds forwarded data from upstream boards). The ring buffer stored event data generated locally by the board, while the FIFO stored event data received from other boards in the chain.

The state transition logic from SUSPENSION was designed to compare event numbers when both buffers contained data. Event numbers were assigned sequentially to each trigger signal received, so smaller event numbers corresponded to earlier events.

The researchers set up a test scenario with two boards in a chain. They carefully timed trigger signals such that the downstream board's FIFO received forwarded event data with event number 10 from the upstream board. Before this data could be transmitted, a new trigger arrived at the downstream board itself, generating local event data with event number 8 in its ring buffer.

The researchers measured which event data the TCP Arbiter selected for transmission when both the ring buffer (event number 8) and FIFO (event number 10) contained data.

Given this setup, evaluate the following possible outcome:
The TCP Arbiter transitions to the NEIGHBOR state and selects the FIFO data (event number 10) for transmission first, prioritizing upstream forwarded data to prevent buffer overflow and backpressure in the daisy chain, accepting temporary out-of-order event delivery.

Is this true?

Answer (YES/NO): NO